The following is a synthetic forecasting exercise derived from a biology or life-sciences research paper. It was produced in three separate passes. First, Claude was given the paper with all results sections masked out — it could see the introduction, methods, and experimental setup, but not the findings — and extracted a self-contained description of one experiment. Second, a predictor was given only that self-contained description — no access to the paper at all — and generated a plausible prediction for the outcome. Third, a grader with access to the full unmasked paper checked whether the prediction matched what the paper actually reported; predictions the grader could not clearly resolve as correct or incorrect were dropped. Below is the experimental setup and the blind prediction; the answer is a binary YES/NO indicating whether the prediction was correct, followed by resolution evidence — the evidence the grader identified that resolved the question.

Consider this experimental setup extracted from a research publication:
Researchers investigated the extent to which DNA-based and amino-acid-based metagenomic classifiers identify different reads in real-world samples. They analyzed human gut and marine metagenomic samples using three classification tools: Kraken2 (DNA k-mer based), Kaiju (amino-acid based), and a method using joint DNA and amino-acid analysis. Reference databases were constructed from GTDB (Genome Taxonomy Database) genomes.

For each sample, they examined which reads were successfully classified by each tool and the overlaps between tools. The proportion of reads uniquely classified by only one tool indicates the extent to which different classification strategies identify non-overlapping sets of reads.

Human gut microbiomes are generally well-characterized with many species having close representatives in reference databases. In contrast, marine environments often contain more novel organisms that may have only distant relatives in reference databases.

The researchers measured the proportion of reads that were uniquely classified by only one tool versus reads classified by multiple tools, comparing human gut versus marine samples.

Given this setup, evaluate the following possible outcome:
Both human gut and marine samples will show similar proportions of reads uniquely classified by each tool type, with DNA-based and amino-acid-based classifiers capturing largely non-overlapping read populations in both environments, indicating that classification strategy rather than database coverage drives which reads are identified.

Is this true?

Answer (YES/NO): NO